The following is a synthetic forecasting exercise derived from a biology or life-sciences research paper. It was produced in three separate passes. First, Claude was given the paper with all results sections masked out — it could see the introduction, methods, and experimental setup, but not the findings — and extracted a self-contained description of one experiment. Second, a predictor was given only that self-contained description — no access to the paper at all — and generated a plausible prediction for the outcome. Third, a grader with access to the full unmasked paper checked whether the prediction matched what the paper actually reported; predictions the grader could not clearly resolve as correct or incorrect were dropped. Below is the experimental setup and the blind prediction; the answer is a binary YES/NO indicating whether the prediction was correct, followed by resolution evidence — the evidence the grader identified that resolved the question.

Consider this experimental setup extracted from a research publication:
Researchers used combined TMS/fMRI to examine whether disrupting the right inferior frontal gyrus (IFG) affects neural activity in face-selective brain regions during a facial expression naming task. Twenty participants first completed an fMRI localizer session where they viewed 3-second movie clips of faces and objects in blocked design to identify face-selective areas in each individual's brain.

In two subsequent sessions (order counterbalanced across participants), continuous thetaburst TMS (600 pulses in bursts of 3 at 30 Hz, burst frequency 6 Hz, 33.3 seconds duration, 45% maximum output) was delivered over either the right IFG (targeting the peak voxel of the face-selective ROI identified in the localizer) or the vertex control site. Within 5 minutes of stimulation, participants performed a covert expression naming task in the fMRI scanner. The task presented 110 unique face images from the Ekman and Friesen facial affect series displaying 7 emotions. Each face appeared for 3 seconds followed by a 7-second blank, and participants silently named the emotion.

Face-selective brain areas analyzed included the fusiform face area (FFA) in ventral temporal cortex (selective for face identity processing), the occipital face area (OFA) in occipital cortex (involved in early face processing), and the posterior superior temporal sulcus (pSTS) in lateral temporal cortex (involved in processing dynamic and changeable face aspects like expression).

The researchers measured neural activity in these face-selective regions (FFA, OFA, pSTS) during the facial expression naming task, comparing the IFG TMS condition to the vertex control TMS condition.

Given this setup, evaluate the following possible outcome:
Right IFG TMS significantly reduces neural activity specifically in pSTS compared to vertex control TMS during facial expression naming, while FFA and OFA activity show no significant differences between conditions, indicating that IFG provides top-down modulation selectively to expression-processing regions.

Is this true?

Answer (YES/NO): NO